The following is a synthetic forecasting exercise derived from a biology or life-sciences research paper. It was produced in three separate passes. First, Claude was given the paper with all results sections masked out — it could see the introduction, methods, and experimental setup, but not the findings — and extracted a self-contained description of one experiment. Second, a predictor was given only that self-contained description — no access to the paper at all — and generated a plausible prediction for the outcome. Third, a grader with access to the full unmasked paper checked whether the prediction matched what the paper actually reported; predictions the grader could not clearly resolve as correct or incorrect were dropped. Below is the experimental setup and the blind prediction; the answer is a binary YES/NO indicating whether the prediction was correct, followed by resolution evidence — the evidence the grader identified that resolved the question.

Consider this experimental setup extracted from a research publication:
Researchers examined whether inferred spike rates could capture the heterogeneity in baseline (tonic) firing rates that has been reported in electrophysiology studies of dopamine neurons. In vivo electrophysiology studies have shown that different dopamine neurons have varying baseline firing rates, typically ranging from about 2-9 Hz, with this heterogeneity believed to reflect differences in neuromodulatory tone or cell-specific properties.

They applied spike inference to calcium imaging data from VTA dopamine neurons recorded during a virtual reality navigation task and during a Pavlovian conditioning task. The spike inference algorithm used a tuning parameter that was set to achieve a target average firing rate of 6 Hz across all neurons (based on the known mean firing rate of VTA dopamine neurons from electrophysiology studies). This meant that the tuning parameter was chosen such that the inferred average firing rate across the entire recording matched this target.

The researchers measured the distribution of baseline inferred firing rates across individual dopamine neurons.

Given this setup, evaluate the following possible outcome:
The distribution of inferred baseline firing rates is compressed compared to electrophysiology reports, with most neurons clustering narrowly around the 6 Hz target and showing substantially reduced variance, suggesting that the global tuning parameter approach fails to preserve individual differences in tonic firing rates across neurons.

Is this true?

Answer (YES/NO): YES